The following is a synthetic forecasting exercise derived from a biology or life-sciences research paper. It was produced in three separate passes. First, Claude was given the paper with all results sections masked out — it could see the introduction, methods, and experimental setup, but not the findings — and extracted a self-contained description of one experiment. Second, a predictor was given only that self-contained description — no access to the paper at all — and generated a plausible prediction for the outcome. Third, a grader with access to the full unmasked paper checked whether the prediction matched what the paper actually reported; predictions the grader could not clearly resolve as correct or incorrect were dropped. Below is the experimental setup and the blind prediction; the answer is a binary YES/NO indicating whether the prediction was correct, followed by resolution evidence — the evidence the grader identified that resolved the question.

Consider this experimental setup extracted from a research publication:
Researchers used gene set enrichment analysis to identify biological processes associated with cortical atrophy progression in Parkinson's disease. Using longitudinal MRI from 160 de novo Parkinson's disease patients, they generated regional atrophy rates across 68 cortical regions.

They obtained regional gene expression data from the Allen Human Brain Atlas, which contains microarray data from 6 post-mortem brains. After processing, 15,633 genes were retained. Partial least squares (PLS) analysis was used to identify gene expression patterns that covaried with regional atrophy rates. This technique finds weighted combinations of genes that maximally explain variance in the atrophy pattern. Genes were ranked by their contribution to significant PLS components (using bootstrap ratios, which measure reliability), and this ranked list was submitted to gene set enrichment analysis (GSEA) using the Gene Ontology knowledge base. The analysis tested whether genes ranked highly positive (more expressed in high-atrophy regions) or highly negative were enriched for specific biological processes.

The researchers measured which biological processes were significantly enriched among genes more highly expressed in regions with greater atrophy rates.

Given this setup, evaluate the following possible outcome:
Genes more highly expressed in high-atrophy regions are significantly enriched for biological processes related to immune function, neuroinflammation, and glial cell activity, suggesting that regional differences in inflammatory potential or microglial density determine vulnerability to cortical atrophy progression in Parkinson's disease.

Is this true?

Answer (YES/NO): NO